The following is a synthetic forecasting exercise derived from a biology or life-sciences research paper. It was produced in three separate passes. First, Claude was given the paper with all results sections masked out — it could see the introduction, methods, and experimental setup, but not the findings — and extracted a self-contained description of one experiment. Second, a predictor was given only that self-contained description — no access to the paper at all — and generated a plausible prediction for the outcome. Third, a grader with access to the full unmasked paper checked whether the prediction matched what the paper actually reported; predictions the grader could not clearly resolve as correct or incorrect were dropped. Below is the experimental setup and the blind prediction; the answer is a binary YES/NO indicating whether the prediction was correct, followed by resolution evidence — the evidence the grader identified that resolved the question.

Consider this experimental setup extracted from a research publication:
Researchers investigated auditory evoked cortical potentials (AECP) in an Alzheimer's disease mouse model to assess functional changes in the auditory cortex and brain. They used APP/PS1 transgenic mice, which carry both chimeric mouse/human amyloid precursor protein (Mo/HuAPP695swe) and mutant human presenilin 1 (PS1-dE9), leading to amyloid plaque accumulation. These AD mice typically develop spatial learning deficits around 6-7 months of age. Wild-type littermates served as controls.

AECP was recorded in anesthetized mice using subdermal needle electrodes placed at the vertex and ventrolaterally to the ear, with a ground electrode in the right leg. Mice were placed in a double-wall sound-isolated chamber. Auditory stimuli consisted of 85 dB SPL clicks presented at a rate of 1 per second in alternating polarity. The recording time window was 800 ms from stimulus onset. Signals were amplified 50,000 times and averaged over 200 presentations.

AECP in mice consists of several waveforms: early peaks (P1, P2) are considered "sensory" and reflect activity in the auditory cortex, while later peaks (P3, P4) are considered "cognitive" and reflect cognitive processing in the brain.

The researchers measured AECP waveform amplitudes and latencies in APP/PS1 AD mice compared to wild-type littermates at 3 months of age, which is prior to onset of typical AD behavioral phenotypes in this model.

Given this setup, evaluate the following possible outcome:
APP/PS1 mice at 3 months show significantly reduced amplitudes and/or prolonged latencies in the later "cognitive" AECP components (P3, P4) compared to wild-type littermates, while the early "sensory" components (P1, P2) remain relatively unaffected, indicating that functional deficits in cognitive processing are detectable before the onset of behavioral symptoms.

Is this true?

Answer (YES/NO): NO